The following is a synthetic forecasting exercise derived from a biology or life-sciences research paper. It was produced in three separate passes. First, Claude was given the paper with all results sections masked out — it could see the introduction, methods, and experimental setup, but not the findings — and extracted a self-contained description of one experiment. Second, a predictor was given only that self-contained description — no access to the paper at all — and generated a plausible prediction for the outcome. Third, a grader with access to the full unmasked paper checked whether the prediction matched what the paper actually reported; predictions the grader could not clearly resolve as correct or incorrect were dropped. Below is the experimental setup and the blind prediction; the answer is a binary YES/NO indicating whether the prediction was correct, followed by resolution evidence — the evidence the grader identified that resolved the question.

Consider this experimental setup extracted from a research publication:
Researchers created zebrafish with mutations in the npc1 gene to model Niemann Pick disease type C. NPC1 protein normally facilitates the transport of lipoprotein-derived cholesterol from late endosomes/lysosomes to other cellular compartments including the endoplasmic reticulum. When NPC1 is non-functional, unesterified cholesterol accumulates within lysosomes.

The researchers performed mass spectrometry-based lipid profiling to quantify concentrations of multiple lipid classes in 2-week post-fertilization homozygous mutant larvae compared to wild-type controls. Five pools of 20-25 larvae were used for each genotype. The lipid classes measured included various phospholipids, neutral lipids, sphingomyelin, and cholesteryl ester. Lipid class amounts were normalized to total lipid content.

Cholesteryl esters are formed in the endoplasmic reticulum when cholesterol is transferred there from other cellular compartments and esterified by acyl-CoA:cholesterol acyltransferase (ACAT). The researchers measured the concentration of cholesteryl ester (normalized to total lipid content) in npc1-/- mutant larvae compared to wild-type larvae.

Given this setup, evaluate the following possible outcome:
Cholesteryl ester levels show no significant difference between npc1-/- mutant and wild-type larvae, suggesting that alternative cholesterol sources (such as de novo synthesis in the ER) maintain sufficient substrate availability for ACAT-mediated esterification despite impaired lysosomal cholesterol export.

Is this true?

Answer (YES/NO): NO